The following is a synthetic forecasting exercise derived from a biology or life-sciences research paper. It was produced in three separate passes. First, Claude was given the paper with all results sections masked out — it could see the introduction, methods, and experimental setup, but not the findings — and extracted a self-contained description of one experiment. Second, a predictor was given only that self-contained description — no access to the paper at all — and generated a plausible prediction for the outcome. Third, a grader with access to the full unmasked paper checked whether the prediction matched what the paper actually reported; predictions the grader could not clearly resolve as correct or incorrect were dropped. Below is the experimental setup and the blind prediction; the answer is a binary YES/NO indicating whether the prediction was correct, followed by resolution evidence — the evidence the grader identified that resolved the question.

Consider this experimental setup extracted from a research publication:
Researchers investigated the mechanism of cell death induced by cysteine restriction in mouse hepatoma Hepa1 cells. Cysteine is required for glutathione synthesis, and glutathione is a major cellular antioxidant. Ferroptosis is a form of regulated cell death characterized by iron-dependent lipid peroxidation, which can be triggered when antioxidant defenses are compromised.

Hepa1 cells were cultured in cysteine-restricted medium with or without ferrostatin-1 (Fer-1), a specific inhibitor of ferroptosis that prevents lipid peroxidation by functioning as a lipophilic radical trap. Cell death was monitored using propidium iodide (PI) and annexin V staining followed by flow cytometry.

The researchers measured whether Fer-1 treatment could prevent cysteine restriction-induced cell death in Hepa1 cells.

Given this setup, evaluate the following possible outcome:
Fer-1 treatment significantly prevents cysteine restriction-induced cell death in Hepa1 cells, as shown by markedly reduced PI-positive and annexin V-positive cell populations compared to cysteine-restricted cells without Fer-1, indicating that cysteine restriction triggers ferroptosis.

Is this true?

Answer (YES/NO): YES